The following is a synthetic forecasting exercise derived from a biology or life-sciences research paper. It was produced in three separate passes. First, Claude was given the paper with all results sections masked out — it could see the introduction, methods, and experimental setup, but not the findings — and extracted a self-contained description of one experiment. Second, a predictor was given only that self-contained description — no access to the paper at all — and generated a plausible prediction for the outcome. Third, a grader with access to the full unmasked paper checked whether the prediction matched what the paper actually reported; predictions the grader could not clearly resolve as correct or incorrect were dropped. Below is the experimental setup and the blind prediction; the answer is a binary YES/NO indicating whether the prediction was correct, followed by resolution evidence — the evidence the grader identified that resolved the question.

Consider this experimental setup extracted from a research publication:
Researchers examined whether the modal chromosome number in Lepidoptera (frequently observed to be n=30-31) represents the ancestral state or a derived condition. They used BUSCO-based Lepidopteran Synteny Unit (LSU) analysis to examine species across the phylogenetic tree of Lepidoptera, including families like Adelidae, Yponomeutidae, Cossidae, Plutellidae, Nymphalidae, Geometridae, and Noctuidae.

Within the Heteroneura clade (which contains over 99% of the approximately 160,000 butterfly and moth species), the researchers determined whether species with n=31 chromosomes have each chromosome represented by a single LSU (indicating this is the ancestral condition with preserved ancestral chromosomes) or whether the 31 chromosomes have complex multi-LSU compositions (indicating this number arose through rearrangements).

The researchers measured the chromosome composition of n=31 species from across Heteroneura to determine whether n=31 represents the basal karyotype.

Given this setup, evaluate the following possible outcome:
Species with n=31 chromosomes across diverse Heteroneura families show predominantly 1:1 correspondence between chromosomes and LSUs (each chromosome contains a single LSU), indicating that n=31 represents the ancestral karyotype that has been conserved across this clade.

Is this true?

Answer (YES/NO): YES